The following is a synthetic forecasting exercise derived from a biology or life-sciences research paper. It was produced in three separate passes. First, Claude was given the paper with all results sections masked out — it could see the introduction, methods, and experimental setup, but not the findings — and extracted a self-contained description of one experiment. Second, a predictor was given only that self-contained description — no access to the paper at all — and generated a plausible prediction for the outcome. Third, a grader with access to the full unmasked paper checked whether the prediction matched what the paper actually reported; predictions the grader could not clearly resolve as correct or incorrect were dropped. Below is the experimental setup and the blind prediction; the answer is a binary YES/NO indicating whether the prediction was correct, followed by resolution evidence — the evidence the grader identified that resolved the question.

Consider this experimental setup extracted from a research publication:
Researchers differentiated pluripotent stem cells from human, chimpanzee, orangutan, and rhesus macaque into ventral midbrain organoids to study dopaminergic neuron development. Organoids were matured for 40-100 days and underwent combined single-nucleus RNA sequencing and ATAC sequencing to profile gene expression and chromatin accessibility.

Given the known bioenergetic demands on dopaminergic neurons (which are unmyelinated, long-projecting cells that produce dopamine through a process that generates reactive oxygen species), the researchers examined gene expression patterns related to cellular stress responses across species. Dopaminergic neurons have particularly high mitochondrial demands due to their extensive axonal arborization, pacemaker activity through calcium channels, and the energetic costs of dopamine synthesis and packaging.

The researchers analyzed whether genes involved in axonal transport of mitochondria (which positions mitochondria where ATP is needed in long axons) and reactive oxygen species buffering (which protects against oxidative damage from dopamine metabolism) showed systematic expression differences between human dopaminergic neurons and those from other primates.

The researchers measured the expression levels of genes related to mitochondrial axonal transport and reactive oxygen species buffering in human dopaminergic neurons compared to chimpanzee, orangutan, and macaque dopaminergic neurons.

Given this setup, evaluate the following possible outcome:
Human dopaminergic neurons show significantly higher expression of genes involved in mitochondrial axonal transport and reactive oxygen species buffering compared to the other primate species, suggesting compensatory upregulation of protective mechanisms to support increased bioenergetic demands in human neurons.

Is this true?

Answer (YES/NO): YES